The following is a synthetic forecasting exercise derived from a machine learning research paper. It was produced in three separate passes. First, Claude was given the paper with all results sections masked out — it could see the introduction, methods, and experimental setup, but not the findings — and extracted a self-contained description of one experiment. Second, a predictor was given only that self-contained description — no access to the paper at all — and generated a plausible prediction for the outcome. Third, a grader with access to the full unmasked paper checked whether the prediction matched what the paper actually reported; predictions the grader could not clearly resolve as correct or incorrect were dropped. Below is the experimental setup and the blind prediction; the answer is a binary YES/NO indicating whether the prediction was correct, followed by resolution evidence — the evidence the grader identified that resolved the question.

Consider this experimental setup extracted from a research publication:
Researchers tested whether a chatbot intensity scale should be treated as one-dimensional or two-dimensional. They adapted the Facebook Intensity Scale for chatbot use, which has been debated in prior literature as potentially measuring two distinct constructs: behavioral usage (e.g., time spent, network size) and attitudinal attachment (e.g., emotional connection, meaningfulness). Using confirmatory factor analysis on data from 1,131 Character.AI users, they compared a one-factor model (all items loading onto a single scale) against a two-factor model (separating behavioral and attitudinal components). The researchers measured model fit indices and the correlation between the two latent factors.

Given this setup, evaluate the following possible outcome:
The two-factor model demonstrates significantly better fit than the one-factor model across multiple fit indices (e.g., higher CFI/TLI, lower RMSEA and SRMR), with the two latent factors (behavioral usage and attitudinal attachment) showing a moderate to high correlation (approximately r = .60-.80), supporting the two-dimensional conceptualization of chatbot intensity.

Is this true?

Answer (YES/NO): NO